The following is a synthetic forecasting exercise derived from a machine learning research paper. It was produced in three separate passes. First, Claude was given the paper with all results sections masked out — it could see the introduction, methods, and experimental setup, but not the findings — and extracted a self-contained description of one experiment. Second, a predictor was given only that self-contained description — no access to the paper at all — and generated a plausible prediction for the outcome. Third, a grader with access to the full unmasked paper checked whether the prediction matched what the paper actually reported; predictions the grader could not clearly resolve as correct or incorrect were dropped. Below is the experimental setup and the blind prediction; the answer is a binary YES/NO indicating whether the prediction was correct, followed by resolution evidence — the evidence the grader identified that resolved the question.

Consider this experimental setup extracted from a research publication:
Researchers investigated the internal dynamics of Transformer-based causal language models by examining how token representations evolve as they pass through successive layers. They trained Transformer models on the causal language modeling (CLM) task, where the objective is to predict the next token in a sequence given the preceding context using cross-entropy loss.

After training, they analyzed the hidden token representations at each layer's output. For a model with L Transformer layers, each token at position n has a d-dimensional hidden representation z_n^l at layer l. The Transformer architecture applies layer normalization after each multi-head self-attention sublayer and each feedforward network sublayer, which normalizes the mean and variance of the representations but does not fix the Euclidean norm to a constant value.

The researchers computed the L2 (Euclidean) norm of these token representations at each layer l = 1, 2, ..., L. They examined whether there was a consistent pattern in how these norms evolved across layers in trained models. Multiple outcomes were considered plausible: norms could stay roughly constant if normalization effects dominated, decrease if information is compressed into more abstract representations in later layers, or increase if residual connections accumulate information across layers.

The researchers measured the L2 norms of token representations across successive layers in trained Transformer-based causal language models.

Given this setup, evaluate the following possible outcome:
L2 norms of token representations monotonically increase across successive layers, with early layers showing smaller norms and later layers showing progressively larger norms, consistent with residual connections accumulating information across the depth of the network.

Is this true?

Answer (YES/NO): NO